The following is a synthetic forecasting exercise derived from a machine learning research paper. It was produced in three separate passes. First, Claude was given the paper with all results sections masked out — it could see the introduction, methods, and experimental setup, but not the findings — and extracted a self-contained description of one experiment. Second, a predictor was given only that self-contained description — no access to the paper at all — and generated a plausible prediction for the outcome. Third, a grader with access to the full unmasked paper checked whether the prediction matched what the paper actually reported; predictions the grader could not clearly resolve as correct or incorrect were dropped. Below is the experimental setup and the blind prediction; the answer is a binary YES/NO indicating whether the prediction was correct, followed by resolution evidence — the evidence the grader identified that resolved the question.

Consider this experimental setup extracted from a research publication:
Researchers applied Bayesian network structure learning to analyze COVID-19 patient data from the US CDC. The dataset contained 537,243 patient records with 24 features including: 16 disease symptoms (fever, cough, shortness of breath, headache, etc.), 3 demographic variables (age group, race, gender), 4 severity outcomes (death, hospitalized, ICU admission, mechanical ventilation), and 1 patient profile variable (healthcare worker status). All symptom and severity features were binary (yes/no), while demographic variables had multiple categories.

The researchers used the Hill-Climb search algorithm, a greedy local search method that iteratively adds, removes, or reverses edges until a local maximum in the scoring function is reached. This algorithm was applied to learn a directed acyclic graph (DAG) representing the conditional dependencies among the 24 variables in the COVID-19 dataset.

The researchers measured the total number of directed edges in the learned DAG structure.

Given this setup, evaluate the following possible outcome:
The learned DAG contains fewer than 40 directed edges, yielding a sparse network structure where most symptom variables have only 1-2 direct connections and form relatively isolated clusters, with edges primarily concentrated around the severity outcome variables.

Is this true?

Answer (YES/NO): NO